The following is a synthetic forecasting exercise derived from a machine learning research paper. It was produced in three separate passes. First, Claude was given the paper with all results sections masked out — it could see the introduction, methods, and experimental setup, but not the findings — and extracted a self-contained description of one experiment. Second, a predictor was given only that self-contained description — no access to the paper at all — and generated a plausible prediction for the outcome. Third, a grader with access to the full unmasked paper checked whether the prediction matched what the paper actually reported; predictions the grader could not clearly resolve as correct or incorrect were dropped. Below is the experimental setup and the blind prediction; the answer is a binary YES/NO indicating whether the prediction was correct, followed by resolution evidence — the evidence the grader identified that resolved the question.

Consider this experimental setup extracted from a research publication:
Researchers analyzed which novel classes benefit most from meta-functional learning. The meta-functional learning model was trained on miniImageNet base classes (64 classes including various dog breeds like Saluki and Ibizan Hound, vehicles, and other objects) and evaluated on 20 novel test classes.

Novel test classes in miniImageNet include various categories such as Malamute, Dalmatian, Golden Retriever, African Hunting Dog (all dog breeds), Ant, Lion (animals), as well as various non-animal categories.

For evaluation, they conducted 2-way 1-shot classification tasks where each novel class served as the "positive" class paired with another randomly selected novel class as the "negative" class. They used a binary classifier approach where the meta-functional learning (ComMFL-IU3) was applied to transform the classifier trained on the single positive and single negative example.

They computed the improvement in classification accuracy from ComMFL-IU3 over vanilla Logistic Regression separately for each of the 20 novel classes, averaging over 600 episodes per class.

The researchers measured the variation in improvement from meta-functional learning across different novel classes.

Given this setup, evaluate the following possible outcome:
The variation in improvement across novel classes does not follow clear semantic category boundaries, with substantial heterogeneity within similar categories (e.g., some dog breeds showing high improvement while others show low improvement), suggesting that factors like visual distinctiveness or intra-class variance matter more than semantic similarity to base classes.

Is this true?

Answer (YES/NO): NO